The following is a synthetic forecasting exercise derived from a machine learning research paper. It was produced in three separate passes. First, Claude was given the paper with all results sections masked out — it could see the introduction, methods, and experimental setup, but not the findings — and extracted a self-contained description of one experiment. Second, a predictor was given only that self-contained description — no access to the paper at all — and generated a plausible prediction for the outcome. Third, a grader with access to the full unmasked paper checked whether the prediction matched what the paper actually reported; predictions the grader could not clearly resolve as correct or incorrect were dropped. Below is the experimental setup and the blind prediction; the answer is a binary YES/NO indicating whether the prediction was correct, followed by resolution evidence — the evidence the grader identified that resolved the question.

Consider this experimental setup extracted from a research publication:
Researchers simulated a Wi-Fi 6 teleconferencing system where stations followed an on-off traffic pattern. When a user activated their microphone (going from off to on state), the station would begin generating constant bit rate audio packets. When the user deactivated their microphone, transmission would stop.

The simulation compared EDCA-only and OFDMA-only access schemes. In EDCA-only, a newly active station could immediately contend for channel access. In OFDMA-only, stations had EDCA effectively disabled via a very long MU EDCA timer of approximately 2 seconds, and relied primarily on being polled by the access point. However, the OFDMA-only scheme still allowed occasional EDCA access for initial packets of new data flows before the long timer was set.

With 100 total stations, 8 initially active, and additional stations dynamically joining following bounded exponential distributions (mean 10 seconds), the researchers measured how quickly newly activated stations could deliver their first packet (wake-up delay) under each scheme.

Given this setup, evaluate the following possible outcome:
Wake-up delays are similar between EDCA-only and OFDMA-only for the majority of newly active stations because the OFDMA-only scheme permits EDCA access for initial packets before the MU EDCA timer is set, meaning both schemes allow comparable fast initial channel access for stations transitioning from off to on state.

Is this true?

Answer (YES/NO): NO